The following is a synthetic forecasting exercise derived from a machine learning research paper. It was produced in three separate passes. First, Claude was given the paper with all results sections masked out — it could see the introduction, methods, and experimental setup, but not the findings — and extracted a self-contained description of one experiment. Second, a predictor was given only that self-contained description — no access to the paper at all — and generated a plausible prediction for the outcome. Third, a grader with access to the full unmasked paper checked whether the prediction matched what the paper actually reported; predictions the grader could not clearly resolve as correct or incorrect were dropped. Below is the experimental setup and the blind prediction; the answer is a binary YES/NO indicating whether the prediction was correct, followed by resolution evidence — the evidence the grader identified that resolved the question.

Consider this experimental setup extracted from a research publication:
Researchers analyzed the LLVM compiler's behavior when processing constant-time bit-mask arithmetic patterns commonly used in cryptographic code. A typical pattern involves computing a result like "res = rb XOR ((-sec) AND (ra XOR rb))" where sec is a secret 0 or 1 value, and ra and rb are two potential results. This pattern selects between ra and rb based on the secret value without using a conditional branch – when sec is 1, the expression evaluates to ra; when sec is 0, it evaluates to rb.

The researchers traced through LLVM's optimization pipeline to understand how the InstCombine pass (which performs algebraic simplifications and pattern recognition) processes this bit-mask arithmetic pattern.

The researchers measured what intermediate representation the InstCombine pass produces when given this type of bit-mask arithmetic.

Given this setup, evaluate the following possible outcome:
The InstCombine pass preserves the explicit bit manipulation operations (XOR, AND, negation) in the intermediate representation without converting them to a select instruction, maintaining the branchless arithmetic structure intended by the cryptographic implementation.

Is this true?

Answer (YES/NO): NO